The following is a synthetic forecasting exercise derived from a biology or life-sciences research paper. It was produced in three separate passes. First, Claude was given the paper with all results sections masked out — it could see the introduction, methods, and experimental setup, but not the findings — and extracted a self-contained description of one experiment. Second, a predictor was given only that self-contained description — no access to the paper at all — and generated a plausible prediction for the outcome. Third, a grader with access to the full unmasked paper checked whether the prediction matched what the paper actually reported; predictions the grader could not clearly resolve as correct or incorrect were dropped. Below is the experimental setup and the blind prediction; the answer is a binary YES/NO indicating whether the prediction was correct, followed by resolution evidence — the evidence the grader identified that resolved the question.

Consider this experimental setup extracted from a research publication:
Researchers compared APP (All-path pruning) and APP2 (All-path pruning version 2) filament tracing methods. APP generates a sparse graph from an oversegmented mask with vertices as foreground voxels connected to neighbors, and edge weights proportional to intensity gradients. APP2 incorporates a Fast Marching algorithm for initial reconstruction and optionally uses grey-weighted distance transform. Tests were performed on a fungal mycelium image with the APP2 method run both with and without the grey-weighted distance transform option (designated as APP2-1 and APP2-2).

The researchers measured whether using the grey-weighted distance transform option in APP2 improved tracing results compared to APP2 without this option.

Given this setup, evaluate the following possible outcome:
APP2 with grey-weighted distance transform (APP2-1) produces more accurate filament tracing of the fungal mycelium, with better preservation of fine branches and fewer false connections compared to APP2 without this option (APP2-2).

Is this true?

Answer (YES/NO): NO